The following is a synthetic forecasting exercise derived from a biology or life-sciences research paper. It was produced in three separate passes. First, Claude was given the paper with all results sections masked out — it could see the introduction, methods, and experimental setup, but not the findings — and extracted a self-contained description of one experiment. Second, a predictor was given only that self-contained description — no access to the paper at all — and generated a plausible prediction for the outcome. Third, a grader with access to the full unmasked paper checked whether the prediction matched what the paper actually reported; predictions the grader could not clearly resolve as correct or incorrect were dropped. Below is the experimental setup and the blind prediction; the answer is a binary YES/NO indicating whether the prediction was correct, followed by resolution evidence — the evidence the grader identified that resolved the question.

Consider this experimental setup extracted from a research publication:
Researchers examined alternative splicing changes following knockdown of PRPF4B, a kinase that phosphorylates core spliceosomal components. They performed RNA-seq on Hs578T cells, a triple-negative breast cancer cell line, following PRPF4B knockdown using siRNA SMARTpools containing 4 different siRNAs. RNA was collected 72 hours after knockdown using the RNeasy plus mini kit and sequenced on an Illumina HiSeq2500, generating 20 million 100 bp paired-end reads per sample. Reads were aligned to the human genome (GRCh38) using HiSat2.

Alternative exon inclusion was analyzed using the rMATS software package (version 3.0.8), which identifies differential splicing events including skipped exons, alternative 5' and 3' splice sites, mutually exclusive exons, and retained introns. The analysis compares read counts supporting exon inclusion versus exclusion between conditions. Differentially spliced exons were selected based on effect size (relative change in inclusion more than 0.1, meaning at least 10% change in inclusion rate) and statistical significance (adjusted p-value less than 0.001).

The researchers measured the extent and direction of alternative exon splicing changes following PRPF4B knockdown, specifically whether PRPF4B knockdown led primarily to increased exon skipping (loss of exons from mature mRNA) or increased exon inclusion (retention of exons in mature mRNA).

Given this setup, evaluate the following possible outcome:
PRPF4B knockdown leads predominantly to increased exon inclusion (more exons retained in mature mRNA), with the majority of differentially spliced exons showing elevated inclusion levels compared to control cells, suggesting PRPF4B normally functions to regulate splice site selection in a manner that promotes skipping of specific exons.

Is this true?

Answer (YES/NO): NO